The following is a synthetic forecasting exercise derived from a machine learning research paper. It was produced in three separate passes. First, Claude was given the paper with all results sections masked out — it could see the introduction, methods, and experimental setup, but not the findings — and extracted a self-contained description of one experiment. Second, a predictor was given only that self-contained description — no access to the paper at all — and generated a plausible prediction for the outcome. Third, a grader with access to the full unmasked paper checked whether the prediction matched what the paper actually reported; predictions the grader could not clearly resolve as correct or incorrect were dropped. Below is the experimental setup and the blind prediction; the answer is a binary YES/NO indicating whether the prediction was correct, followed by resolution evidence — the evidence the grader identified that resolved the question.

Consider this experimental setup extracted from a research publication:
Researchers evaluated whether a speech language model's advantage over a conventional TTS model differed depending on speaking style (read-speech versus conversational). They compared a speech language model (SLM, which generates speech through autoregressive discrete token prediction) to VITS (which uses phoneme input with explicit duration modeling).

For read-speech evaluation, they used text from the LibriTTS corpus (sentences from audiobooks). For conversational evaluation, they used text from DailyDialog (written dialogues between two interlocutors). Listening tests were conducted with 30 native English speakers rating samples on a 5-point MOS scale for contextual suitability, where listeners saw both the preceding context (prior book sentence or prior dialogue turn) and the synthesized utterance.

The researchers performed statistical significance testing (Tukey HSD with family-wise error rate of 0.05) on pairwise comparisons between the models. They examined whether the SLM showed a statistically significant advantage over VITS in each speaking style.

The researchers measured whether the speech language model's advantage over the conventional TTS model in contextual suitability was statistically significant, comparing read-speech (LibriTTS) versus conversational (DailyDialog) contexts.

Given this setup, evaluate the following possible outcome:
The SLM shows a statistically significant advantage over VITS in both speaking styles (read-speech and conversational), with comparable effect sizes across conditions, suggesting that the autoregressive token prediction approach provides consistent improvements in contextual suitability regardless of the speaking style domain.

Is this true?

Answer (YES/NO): NO